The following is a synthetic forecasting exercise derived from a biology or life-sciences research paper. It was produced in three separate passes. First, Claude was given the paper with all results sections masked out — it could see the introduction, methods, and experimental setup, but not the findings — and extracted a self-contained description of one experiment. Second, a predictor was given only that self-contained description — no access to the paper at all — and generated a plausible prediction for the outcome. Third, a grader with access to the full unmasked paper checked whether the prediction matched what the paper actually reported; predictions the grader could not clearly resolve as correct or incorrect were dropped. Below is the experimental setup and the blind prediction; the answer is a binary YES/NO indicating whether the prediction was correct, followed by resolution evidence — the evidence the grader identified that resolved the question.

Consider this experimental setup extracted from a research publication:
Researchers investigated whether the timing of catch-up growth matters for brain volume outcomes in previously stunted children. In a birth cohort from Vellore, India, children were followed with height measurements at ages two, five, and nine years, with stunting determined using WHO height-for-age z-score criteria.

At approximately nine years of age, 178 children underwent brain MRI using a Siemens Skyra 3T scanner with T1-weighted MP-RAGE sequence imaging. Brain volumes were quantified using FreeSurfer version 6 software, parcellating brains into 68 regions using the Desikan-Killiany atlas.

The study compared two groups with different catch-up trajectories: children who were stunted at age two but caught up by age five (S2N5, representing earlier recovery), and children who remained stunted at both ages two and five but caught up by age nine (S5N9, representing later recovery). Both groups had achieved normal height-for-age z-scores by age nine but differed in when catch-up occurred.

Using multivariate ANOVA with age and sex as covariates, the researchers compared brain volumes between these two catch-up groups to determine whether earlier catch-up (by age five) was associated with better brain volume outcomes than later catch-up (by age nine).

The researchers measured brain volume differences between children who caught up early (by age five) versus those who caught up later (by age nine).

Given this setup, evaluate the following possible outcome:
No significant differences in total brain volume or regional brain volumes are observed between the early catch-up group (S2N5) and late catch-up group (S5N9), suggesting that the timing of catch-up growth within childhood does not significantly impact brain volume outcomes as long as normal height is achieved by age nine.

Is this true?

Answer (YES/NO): YES